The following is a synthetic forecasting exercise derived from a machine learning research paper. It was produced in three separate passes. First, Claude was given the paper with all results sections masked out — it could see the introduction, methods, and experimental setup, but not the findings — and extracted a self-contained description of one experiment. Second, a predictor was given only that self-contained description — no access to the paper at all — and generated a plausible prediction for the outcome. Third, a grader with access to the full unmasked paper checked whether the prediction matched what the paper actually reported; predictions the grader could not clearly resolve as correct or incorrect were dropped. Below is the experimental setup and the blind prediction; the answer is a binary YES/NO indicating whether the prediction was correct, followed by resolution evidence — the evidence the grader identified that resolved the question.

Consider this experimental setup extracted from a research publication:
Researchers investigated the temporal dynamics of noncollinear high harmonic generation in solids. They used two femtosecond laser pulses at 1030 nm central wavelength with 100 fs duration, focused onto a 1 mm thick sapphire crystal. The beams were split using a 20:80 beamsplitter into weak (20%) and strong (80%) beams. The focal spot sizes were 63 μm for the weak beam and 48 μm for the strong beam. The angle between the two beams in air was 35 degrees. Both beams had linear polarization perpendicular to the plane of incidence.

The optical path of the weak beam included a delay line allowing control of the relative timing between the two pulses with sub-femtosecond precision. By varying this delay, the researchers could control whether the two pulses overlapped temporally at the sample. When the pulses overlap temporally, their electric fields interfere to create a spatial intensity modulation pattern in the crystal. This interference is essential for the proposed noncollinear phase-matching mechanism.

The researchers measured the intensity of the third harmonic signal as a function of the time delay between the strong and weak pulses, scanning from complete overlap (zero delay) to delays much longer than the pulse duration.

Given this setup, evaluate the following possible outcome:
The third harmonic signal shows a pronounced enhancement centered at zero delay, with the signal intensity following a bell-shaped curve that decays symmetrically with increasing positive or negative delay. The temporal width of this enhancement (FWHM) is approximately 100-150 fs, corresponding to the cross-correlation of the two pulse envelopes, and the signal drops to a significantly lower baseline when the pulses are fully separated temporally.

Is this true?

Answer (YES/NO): NO